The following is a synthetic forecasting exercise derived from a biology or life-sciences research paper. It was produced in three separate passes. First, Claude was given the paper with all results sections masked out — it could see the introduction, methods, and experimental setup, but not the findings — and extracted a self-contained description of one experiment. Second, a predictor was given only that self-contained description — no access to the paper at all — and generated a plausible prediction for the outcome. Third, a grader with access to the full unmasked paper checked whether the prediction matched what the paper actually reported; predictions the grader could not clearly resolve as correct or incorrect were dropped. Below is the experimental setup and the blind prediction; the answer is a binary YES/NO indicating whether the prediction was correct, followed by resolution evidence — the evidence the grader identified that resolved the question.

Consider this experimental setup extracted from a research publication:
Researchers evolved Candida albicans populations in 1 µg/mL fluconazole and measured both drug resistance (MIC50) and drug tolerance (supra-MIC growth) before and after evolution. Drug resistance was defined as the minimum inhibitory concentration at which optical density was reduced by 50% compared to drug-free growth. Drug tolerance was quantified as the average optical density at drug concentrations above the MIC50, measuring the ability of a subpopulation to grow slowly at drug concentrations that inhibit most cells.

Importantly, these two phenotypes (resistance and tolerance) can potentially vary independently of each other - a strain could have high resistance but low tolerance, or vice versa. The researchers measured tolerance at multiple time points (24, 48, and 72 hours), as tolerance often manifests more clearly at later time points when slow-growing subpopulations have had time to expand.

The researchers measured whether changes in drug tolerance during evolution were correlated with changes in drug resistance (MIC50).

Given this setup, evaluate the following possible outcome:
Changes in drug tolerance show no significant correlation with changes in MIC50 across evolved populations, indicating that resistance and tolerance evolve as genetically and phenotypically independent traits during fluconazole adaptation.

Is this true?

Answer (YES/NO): YES